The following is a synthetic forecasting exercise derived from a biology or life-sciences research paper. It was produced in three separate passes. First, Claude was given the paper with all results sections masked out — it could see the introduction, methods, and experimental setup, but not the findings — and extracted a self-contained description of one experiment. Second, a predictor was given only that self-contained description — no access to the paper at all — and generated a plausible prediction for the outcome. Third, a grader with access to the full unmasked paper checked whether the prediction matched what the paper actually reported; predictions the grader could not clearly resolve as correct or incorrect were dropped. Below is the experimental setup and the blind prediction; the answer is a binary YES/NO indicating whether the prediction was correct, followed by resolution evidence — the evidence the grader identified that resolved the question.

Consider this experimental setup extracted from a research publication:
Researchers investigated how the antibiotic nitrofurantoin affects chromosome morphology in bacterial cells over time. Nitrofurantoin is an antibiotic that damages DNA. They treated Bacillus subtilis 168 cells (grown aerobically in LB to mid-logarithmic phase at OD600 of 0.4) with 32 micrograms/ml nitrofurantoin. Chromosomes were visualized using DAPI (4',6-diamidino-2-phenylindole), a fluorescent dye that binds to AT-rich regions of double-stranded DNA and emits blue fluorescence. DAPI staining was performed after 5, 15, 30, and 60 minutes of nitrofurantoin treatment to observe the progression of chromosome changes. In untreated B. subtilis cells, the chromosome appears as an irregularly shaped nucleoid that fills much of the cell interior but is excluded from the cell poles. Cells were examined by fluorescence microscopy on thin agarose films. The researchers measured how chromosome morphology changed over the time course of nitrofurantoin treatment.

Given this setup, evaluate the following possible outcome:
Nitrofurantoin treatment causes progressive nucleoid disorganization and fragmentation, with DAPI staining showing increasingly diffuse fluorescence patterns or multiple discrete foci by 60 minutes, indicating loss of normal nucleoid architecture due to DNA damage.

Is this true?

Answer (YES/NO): YES